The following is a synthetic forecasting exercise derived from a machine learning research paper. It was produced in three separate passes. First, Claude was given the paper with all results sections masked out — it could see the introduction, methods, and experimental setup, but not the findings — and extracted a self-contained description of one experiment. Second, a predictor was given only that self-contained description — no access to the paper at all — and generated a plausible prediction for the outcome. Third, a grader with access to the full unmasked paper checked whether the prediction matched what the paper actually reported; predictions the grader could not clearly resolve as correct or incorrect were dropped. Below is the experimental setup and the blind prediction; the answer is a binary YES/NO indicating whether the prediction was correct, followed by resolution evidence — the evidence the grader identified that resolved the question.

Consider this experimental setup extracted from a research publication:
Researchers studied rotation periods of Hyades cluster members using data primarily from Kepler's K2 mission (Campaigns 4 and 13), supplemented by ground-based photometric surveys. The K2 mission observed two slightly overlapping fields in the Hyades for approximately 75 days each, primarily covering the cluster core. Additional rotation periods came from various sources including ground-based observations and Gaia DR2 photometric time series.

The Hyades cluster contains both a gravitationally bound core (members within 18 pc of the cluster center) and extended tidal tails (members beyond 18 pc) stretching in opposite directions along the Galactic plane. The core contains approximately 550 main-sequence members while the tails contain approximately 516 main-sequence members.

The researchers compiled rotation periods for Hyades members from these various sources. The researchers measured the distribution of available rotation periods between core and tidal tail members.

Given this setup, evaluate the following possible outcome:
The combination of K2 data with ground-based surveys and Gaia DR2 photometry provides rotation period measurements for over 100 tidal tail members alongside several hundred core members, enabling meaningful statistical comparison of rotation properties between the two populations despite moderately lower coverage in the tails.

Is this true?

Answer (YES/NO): NO